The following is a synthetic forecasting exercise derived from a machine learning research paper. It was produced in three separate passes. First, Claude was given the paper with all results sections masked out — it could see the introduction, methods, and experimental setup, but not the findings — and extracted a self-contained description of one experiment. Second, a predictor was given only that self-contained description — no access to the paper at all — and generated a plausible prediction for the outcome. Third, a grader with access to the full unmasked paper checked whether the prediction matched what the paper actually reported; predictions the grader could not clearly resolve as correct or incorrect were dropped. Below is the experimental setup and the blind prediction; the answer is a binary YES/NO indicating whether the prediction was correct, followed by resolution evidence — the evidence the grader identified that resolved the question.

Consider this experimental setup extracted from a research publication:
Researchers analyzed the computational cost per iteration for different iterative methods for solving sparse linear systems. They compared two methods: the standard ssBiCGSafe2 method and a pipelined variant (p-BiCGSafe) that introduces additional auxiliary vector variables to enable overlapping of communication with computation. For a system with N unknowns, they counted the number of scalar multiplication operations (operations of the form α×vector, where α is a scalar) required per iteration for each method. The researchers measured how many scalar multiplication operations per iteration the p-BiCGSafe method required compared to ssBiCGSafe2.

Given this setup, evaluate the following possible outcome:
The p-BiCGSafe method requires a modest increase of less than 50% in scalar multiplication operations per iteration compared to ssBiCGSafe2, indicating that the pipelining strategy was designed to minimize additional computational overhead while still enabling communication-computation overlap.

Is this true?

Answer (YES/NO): NO